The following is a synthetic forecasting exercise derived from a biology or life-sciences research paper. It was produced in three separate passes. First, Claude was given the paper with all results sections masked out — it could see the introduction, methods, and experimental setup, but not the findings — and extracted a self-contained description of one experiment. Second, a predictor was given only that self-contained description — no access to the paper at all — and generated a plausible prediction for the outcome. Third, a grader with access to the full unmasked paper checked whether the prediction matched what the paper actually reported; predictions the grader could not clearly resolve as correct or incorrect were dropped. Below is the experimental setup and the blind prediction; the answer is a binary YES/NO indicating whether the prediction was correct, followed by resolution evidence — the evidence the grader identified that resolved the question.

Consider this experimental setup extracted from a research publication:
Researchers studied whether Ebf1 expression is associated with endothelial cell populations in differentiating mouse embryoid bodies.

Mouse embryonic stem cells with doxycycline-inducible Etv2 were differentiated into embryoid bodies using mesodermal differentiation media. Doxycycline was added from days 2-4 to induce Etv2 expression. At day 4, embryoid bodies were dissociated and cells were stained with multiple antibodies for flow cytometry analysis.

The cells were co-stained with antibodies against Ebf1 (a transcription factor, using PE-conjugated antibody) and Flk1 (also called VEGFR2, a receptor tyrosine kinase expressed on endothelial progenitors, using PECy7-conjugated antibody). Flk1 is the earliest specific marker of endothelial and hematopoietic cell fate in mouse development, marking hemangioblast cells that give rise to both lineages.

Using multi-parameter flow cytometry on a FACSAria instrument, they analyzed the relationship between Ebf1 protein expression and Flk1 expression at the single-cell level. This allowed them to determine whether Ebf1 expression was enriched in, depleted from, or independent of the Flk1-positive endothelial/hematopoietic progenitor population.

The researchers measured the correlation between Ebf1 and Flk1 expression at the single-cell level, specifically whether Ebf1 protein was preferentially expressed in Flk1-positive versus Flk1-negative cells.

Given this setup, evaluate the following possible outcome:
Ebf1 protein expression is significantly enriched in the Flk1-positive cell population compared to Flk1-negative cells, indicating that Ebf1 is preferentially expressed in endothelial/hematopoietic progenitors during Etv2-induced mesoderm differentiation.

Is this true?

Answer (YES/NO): YES